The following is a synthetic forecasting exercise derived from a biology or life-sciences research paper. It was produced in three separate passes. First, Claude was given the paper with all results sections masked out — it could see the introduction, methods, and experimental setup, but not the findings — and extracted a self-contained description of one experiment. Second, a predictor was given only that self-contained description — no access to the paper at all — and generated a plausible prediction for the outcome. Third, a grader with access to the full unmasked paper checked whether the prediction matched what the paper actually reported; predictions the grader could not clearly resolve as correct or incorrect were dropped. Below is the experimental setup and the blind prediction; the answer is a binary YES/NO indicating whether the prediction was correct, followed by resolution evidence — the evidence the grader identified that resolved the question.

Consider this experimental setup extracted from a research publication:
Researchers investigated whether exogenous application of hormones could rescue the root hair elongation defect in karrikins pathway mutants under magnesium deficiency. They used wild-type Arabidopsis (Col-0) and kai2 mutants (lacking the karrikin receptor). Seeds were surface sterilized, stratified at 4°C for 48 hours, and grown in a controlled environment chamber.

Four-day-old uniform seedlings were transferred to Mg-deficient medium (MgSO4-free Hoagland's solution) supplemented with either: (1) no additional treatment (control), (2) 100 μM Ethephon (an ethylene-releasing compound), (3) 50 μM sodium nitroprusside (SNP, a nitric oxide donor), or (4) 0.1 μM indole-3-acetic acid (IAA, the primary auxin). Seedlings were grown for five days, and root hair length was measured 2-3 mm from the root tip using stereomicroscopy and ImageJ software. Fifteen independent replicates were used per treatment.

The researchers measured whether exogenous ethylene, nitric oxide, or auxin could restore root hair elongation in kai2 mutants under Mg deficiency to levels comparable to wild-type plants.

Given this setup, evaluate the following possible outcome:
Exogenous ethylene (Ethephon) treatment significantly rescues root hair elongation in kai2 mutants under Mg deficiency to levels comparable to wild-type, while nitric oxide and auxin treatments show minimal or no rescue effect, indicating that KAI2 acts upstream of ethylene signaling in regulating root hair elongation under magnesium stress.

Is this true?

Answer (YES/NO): NO